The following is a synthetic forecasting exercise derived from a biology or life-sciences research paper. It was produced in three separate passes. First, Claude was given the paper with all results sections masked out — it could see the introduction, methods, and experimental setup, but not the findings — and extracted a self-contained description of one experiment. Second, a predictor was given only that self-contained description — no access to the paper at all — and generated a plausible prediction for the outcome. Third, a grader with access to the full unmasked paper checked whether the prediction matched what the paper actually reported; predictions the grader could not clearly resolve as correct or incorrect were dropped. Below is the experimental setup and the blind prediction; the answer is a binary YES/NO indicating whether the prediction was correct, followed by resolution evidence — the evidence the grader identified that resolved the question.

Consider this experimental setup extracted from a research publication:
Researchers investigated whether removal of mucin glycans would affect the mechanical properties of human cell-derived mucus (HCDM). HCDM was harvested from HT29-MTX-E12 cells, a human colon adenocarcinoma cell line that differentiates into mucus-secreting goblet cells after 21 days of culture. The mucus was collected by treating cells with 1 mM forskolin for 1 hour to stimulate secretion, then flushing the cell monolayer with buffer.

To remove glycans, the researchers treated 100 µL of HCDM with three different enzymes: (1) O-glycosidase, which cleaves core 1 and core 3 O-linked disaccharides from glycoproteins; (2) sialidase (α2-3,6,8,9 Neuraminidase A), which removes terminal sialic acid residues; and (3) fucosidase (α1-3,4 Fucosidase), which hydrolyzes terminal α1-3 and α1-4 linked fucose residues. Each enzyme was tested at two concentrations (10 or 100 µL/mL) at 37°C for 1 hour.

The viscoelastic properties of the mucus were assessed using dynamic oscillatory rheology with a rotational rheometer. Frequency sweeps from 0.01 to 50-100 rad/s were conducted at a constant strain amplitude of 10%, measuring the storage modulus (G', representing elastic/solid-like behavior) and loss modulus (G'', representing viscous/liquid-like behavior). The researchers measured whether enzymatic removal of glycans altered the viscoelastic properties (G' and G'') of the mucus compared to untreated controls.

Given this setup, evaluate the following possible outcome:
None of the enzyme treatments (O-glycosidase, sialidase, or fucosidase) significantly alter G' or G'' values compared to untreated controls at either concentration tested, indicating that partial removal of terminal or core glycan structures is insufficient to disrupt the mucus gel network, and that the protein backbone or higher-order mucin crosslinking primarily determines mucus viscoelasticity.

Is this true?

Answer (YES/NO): YES